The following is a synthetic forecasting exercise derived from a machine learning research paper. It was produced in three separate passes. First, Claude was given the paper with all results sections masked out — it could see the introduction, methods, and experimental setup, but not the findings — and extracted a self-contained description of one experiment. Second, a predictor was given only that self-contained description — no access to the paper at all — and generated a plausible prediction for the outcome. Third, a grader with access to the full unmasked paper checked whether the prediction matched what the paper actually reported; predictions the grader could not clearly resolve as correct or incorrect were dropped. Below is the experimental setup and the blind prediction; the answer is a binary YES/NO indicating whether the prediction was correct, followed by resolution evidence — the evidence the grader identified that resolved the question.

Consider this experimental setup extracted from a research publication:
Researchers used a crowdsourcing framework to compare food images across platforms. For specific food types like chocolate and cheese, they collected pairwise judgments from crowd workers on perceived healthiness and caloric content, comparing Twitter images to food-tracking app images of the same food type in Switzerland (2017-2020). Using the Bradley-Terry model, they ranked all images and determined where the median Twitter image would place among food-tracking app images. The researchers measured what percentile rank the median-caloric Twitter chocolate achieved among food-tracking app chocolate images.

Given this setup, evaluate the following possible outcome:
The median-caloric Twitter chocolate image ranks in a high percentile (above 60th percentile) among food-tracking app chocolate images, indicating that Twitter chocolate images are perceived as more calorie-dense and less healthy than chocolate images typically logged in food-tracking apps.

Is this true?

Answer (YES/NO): YES